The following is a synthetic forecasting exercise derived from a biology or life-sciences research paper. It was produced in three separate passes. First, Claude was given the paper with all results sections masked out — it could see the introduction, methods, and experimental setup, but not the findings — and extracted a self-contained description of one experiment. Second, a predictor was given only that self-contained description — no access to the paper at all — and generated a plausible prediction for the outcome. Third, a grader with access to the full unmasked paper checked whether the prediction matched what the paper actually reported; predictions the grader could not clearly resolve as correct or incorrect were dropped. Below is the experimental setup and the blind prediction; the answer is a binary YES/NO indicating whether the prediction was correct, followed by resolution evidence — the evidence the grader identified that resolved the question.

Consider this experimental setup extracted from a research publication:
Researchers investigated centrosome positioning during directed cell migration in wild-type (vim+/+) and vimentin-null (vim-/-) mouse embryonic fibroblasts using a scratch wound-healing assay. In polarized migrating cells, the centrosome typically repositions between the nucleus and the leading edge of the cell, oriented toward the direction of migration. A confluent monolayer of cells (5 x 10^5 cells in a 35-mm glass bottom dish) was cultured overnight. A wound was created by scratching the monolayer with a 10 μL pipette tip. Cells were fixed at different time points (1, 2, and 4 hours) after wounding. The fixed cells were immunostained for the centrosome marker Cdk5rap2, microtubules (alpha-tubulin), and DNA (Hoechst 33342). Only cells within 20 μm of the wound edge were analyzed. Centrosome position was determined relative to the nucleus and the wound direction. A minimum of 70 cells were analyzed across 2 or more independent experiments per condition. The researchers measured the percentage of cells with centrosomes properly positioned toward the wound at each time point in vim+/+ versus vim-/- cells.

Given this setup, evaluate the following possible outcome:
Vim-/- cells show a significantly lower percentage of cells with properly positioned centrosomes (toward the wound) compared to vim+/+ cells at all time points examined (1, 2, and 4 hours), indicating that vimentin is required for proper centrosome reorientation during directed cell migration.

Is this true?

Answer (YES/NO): NO